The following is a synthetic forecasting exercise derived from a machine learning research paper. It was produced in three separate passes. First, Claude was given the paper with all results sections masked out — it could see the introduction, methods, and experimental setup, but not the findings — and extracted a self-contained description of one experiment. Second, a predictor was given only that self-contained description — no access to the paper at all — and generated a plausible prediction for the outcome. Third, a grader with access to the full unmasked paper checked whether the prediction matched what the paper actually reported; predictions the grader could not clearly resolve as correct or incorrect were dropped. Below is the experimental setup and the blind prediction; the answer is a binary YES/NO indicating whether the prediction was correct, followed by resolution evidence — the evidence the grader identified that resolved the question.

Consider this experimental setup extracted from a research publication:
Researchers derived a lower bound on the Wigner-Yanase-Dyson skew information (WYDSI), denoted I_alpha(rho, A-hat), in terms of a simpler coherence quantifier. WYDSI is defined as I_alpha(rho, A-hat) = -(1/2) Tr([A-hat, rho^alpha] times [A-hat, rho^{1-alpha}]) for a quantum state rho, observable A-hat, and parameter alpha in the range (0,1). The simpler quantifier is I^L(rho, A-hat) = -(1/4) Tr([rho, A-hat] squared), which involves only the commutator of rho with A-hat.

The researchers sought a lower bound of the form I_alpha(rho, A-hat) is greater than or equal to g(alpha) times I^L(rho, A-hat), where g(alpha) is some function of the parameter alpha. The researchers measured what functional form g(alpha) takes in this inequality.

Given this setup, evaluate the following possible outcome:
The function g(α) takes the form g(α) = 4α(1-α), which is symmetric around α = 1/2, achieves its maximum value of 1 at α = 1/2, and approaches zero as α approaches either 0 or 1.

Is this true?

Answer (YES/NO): NO